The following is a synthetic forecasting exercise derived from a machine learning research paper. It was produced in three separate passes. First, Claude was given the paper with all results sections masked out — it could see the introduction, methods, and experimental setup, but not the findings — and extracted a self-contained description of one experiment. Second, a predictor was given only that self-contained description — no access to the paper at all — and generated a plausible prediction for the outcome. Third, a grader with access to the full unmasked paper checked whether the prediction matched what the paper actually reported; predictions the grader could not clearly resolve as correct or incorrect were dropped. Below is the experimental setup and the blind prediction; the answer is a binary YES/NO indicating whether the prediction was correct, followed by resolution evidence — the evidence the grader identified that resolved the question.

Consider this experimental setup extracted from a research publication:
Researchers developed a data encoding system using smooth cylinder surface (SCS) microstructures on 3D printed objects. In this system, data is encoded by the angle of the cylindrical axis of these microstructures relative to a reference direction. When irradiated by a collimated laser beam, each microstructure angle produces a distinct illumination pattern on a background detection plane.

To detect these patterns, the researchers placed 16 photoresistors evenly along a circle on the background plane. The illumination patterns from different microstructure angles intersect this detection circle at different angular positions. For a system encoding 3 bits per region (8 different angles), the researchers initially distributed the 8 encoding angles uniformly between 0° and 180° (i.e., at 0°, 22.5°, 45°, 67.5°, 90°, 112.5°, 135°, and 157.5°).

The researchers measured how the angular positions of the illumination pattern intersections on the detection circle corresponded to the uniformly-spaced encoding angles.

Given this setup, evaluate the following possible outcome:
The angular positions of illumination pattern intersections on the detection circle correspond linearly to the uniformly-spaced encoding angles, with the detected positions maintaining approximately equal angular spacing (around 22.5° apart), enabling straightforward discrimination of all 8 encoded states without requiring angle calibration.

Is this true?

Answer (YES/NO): NO